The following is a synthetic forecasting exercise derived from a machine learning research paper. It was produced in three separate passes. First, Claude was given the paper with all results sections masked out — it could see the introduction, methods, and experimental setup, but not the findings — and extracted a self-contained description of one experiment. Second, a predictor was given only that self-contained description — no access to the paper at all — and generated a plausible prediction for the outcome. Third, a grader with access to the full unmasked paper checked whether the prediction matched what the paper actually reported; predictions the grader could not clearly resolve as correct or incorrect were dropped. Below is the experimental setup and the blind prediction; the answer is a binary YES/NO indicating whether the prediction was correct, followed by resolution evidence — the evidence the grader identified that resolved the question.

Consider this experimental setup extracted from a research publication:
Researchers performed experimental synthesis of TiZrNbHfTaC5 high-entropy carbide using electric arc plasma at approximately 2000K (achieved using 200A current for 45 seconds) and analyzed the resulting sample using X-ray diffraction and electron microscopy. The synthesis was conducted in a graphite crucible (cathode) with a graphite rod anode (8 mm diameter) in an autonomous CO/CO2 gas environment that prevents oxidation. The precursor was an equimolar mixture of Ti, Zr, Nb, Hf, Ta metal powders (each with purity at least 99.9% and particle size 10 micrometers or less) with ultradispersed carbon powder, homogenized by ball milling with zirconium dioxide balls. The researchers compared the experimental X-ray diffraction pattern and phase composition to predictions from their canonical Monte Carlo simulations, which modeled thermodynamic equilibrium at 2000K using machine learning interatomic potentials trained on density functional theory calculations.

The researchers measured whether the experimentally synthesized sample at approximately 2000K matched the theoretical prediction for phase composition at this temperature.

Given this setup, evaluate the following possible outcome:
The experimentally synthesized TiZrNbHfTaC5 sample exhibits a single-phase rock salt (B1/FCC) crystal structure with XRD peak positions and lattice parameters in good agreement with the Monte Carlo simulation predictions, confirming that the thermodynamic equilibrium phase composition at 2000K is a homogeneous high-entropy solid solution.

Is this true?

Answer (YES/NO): YES